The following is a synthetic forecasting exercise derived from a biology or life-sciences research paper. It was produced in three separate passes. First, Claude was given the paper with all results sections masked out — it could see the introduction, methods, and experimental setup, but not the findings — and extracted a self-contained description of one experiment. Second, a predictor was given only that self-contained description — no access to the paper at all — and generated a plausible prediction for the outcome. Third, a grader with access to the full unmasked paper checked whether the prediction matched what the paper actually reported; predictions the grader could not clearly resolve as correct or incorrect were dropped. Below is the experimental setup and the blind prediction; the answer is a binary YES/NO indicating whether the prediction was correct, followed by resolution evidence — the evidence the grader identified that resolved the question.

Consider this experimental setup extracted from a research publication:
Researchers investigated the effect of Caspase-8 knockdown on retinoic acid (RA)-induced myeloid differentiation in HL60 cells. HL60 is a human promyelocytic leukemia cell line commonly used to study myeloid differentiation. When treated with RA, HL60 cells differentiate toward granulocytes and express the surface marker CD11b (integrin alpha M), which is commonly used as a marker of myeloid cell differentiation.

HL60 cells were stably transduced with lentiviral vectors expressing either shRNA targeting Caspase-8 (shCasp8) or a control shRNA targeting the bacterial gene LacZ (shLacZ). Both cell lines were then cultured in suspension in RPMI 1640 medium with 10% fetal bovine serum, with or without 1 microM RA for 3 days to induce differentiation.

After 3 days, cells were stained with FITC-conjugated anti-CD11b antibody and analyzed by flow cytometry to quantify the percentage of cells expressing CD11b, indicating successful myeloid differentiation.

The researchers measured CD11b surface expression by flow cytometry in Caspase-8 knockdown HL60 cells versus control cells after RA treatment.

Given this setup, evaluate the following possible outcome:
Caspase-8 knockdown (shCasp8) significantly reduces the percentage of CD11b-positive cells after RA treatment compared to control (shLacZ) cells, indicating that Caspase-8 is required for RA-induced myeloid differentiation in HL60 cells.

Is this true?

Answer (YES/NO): NO